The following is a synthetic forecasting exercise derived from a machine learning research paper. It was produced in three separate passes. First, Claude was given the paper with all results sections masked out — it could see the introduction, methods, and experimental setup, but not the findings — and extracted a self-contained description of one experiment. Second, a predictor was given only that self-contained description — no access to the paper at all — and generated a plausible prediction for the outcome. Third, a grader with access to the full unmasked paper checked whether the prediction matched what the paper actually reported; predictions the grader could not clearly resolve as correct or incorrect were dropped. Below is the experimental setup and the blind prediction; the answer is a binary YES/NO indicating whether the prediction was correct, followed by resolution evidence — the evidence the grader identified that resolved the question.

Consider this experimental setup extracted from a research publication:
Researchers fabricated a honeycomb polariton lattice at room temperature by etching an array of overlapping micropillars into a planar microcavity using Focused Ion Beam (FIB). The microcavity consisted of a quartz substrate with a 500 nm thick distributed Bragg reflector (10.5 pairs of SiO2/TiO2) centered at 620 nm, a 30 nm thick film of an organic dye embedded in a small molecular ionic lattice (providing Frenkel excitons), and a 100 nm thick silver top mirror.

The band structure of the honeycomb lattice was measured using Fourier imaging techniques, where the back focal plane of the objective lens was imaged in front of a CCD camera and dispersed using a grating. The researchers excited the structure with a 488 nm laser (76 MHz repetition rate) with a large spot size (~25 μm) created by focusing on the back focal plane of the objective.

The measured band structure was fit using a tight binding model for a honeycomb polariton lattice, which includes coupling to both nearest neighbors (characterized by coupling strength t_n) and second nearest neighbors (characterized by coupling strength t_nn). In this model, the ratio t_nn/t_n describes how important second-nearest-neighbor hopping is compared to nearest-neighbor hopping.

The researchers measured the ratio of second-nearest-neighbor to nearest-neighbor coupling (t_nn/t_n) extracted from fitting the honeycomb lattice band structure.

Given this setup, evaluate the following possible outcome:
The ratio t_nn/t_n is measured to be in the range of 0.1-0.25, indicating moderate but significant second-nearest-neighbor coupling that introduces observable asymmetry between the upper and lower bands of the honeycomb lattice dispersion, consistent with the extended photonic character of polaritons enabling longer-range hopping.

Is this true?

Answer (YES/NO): YES